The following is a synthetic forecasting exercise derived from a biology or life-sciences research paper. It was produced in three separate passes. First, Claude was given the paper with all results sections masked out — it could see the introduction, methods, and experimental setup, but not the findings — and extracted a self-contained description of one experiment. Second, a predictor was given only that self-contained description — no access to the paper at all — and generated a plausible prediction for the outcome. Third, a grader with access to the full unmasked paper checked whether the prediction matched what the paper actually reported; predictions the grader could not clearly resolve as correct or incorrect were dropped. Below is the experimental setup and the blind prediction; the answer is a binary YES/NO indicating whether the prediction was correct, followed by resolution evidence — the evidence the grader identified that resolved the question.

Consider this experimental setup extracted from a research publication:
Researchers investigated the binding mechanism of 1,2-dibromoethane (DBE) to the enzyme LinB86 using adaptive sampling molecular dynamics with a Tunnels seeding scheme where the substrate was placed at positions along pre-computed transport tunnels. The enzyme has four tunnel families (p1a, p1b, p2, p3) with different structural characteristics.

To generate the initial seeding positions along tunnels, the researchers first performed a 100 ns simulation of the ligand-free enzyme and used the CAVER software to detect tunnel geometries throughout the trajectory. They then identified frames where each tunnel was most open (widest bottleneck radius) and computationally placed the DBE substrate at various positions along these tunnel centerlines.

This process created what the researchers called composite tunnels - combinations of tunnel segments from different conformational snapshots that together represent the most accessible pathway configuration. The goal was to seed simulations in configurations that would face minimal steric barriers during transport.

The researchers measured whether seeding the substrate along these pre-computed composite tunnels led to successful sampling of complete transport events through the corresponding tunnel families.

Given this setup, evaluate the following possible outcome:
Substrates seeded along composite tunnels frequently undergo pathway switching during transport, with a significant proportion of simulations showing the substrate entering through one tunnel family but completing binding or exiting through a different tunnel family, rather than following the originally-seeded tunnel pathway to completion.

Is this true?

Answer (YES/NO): NO